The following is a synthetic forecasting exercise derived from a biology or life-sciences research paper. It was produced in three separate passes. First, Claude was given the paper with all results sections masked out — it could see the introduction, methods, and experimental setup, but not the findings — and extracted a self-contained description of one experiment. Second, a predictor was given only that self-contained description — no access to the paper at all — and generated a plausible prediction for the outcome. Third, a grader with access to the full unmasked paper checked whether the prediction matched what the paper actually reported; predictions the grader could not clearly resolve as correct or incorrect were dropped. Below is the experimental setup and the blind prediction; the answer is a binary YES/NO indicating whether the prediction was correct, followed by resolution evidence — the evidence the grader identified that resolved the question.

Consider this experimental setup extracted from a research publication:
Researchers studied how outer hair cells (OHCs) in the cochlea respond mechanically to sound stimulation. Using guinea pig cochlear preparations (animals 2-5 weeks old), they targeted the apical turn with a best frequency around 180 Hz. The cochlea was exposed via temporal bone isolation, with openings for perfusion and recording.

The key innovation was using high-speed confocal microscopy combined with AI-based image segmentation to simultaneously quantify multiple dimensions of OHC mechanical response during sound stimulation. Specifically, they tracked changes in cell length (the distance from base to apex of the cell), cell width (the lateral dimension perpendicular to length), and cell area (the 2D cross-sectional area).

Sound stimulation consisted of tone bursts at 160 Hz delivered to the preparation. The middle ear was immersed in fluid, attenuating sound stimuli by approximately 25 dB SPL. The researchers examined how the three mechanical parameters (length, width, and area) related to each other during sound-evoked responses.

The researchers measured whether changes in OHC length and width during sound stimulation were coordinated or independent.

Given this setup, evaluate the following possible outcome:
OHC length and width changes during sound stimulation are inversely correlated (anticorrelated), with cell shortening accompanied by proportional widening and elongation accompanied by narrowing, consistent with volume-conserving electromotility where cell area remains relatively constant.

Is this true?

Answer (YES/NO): NO